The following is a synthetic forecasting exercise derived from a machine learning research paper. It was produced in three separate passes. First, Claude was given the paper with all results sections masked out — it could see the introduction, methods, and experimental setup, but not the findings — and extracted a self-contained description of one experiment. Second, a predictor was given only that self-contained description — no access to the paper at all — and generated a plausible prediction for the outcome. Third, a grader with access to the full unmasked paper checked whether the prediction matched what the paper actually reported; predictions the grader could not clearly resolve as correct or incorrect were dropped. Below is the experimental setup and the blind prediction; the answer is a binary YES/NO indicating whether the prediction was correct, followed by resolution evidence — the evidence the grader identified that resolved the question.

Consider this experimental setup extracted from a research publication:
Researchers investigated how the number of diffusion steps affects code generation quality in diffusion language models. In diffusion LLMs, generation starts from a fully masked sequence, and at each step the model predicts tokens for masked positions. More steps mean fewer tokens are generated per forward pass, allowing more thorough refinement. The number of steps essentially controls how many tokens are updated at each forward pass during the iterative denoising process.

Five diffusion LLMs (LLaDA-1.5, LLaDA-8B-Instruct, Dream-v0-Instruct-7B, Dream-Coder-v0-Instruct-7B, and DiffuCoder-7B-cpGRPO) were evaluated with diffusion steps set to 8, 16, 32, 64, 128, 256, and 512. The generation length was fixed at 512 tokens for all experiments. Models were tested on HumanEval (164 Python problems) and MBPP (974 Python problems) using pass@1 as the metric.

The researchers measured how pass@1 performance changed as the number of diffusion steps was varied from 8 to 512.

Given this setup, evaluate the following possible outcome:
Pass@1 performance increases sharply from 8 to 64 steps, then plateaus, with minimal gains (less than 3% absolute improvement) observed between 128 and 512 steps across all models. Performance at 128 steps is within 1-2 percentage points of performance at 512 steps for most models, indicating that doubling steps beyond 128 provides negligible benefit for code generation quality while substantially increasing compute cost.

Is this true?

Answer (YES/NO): NO